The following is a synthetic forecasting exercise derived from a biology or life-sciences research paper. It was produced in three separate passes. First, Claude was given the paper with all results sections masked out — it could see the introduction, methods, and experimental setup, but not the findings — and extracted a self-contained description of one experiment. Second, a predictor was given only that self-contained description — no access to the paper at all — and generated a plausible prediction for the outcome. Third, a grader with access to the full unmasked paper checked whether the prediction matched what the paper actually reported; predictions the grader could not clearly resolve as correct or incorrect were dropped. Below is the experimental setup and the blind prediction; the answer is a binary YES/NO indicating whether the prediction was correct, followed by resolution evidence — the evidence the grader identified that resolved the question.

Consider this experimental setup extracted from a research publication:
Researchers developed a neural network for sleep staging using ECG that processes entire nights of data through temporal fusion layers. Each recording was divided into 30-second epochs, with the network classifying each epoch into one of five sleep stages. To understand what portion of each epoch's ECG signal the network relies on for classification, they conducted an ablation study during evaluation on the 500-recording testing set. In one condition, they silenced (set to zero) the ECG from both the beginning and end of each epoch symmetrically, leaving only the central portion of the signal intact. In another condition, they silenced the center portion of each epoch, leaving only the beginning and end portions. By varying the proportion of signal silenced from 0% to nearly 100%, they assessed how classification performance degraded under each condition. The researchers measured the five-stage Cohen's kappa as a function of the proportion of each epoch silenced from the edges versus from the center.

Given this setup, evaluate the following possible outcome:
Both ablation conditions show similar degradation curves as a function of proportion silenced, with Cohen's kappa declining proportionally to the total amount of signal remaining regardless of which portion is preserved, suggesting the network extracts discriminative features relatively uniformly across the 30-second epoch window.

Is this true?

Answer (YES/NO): NO